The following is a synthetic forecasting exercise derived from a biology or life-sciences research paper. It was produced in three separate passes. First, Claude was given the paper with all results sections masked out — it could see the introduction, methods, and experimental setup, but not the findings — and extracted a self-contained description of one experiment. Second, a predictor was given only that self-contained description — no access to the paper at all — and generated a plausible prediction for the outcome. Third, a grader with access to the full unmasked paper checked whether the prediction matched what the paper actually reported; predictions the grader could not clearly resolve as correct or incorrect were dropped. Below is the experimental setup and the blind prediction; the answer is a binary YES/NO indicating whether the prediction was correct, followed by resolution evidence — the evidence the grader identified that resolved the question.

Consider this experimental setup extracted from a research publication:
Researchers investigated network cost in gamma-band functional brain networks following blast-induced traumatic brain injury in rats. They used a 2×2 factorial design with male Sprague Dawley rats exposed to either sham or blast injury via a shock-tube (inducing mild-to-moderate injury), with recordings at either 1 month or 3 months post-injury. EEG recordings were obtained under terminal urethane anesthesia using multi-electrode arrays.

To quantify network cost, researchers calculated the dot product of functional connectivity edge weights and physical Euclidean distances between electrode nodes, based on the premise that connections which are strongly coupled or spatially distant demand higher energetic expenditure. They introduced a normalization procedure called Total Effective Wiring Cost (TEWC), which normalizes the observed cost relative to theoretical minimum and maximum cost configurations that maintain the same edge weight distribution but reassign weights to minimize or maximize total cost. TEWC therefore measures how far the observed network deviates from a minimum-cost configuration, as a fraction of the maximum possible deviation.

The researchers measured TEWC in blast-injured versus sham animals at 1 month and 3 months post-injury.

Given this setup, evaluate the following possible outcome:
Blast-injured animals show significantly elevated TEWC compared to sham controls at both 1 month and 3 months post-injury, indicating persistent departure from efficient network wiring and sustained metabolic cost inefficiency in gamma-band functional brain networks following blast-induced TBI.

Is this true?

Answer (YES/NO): NO